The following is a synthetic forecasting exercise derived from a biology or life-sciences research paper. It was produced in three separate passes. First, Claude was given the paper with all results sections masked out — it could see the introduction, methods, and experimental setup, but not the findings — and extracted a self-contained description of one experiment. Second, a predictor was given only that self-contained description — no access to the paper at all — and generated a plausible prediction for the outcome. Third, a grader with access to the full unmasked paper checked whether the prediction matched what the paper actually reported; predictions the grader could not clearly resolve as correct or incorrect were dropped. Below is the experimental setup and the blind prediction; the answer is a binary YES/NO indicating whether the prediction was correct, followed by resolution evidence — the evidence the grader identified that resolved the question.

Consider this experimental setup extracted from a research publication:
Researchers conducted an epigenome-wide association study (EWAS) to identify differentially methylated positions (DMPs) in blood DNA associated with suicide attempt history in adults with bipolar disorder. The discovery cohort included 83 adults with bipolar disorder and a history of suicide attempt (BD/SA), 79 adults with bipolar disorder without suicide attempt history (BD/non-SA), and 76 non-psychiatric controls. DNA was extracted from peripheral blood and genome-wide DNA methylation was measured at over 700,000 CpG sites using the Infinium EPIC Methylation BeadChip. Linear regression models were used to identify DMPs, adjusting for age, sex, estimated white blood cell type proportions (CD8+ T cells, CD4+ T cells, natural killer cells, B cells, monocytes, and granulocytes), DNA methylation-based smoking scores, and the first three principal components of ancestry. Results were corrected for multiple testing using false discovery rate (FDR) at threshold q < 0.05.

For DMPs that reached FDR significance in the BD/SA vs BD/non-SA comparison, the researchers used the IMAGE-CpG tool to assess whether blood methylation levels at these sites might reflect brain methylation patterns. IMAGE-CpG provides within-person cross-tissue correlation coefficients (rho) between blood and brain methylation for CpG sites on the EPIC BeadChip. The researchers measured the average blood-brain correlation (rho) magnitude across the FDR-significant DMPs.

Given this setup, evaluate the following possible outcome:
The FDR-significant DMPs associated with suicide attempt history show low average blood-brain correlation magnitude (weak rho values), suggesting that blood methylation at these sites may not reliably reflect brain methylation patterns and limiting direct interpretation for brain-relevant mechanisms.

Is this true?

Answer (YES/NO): YES